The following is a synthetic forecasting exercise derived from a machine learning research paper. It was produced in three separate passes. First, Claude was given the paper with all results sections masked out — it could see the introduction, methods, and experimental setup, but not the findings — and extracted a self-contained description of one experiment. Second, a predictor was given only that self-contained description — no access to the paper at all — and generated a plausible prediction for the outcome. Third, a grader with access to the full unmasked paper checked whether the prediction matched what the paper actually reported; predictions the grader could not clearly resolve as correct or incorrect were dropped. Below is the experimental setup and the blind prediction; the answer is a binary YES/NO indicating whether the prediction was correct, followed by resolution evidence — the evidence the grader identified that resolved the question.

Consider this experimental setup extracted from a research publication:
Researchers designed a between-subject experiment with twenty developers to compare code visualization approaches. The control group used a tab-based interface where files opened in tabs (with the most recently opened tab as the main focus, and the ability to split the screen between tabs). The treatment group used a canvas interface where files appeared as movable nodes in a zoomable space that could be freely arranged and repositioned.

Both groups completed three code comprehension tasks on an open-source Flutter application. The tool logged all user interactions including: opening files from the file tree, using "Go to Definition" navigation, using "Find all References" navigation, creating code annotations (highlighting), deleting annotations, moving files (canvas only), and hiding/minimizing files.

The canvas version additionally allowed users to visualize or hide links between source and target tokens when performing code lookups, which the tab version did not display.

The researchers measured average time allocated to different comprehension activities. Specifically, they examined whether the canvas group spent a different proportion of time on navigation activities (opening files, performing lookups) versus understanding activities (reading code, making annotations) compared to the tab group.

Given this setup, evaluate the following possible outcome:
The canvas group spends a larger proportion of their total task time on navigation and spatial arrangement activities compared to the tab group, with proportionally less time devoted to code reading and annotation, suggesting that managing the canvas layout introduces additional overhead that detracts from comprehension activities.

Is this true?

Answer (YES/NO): NO